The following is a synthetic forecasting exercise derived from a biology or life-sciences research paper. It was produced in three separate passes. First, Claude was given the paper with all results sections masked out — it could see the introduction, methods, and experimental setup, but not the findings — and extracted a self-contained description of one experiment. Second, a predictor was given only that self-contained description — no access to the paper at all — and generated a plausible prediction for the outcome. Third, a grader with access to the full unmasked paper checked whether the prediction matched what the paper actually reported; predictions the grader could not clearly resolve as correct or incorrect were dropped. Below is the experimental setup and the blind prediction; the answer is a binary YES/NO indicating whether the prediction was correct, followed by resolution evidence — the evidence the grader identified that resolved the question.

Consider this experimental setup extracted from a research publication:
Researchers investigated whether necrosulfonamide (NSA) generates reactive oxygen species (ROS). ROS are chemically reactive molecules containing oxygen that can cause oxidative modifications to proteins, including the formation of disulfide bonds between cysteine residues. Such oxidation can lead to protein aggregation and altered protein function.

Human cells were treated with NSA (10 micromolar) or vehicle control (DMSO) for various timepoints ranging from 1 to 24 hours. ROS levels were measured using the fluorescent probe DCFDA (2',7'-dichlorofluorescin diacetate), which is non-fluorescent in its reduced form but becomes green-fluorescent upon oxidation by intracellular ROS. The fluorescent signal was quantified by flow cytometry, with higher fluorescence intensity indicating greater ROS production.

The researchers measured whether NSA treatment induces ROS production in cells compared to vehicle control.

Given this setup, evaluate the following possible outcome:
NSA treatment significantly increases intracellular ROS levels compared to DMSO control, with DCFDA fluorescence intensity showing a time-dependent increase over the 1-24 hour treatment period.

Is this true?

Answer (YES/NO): NO